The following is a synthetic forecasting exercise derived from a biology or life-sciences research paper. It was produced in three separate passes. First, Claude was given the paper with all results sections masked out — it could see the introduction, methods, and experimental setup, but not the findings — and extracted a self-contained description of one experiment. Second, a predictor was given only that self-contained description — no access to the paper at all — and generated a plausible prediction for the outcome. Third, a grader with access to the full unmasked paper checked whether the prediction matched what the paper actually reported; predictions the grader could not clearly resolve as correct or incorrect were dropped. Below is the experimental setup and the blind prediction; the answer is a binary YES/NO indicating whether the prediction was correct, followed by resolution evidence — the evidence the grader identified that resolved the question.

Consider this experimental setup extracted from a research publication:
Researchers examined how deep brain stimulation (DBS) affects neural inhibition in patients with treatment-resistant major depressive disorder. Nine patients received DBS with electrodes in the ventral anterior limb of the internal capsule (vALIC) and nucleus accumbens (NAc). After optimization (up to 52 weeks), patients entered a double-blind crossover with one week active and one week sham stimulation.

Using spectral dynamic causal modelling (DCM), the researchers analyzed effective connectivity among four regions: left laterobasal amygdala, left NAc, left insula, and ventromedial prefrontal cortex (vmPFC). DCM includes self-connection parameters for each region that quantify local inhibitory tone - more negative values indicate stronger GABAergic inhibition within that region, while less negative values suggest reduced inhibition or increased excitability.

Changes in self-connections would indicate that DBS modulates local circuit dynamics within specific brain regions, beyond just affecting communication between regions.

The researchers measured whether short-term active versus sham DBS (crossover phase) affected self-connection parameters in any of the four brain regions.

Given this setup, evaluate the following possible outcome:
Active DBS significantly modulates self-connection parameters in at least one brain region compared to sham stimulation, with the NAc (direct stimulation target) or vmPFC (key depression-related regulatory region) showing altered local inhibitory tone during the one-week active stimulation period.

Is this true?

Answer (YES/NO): NO